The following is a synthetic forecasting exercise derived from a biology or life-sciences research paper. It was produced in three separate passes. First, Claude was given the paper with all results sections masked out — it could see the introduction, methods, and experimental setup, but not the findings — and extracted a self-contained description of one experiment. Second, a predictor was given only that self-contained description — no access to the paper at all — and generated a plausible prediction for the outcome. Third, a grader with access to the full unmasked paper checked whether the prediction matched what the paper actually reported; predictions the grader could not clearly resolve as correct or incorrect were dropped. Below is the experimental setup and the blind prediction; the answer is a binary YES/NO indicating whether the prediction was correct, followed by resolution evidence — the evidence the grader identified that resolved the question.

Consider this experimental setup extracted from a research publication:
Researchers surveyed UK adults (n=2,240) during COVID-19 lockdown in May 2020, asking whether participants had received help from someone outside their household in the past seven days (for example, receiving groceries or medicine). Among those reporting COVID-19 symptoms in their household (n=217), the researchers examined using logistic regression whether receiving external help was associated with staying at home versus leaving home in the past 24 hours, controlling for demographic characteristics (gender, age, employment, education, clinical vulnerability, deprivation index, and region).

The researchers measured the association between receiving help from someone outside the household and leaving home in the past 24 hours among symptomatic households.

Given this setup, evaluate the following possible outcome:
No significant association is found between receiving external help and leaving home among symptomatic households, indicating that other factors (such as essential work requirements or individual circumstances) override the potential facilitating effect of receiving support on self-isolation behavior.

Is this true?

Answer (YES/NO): NO